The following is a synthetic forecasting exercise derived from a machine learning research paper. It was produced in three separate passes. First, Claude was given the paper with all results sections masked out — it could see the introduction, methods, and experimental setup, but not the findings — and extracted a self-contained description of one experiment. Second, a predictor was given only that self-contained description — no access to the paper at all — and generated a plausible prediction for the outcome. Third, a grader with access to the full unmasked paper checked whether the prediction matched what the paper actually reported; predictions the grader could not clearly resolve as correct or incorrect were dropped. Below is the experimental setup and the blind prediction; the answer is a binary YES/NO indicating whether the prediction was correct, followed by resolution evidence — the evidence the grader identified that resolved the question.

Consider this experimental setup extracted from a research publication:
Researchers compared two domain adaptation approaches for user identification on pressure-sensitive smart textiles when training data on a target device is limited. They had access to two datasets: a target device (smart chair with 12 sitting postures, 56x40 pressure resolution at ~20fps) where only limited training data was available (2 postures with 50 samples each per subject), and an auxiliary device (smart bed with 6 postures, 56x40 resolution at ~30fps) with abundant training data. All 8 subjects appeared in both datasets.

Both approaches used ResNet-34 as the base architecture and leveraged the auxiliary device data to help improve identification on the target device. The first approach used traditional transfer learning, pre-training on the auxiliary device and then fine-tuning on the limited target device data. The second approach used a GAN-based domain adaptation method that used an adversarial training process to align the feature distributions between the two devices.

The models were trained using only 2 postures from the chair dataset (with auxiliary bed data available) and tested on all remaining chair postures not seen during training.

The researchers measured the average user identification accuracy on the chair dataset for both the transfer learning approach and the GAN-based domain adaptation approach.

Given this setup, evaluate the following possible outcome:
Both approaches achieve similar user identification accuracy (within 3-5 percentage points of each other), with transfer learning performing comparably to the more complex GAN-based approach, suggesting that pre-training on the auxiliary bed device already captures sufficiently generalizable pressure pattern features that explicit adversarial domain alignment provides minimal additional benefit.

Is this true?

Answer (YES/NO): YES